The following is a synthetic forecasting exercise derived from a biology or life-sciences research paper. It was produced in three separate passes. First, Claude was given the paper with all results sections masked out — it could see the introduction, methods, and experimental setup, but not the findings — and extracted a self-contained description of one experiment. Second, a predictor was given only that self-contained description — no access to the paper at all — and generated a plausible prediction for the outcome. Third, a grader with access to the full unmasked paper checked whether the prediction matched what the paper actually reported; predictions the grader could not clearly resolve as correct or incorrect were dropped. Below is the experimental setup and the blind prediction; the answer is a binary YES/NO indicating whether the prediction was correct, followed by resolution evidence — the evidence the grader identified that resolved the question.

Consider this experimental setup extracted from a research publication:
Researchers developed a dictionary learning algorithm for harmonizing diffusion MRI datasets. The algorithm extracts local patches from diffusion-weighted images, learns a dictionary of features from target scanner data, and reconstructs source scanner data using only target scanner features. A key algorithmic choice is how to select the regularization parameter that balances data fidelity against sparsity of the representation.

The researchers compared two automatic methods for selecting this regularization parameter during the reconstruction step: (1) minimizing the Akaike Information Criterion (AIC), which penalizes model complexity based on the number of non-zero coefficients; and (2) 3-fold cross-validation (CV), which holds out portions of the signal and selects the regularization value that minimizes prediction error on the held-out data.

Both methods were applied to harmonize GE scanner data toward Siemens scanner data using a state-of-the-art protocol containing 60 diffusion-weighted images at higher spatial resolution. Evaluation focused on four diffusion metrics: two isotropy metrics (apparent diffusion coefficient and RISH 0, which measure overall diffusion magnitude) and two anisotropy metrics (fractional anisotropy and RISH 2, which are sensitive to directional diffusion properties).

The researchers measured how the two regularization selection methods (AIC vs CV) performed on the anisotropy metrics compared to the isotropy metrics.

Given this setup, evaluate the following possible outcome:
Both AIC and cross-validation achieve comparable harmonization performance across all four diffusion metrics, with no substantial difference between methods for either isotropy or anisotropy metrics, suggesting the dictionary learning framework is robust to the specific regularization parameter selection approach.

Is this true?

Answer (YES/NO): NO